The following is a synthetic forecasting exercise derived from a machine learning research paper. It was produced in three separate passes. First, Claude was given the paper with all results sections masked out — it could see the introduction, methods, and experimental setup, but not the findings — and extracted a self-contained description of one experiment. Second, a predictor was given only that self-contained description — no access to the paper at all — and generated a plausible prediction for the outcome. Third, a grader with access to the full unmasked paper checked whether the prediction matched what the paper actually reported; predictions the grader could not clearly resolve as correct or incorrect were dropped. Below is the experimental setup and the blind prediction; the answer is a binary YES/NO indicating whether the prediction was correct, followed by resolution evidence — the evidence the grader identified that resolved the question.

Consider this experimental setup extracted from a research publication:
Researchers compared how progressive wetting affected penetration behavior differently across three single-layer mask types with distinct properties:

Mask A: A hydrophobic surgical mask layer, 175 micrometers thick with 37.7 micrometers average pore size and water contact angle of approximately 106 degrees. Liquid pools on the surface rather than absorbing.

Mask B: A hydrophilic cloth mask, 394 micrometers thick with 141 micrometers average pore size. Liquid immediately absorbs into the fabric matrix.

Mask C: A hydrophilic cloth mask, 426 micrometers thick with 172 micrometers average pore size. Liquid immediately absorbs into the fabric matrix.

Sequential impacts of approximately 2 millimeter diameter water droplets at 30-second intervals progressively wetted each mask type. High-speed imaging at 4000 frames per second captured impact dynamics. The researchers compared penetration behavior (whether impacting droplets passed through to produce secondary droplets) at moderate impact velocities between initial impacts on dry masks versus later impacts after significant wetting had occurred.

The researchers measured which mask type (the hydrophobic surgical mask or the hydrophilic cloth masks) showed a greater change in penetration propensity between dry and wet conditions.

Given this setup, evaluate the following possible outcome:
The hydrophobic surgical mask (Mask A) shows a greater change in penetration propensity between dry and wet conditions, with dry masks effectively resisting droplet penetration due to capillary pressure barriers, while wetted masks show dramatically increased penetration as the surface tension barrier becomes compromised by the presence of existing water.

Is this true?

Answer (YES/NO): NO